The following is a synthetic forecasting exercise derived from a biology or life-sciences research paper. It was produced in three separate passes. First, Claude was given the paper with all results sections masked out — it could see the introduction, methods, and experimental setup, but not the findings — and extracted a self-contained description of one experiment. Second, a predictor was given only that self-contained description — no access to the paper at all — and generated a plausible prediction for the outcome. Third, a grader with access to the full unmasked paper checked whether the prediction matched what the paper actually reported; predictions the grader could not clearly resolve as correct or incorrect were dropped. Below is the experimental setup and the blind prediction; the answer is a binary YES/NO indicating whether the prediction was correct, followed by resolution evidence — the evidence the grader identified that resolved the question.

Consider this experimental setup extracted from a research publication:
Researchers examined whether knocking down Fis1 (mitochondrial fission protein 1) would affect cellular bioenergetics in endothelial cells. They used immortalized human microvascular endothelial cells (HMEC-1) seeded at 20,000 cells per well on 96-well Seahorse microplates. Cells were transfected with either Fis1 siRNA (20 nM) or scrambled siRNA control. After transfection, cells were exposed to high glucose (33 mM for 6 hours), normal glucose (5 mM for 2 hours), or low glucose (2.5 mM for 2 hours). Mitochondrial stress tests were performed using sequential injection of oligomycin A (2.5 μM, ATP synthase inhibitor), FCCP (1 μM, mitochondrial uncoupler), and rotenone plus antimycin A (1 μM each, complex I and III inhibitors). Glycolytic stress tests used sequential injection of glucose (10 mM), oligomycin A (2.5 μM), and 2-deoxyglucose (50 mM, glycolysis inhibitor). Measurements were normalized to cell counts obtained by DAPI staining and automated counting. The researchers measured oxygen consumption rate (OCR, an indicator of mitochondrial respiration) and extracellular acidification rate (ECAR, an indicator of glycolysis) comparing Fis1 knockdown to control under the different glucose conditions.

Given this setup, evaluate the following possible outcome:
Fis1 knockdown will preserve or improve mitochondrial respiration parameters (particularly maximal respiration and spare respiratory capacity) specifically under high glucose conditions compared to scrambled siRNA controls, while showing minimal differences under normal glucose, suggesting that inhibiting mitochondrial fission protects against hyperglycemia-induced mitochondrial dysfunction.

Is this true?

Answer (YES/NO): NO